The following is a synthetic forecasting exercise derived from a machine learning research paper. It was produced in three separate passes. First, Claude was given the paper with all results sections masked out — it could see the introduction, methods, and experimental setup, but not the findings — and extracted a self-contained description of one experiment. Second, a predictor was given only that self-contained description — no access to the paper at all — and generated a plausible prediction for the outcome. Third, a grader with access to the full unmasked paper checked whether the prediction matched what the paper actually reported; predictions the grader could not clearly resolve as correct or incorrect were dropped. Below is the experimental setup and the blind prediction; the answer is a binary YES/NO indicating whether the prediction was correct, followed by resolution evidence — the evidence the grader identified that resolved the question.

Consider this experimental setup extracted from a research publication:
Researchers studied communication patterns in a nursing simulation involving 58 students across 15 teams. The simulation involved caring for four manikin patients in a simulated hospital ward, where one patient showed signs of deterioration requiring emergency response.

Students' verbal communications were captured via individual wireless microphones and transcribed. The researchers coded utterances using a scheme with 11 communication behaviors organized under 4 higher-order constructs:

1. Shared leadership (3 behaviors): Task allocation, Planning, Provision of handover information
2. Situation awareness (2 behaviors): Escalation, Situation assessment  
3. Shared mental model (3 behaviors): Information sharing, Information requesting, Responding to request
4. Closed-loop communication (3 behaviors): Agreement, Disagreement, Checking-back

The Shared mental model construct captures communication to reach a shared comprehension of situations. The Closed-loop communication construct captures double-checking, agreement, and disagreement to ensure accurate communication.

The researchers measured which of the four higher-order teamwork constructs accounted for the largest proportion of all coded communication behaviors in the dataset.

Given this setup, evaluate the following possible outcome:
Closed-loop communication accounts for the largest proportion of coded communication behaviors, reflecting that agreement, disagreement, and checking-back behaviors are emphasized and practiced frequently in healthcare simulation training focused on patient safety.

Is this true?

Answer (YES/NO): NO